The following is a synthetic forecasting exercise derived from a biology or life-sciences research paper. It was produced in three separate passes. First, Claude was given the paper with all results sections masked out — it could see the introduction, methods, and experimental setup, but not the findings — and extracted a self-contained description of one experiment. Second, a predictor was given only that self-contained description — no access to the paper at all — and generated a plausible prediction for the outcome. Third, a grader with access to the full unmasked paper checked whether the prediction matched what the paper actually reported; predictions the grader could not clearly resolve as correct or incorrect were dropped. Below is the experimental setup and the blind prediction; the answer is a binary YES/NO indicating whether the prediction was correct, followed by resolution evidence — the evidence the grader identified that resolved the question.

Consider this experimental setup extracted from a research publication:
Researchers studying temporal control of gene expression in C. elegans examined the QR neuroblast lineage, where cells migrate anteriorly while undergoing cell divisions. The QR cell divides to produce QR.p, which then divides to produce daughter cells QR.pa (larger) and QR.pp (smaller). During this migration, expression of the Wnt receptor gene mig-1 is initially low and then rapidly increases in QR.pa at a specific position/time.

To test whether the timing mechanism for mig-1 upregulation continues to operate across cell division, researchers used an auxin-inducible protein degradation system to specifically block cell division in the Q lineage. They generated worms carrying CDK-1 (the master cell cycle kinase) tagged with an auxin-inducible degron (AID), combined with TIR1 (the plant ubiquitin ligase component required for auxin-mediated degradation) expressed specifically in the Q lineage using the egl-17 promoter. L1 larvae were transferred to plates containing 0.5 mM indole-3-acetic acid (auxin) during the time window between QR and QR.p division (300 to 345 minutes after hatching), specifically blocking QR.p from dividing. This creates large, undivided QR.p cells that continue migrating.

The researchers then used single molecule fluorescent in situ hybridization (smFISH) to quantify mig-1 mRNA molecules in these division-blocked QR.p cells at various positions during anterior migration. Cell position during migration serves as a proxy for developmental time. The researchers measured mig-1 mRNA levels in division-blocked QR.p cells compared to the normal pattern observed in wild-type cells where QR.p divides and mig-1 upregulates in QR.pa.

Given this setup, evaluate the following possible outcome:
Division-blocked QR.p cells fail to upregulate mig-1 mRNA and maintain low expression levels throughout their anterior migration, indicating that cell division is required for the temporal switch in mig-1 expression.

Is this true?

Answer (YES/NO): NO